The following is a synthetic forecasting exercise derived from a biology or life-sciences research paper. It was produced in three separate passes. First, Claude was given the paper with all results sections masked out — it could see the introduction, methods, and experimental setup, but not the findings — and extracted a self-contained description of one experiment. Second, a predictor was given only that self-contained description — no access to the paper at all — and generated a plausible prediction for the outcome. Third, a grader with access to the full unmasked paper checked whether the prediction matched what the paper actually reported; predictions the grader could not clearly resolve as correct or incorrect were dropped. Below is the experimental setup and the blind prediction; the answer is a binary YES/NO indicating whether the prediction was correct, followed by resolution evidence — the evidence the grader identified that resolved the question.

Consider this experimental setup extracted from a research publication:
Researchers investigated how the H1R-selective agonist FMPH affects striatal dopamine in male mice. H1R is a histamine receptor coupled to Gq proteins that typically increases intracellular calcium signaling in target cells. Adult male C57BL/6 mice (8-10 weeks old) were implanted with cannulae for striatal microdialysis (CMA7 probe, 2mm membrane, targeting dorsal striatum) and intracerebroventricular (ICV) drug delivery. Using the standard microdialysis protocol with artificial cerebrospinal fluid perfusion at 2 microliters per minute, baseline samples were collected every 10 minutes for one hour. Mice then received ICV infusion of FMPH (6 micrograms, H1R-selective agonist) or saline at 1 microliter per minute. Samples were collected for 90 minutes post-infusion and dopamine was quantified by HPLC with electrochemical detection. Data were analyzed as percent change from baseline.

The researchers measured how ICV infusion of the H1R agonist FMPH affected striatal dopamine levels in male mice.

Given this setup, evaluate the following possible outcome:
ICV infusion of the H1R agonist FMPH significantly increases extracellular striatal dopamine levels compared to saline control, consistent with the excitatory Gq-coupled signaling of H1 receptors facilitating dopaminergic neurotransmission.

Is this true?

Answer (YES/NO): NO